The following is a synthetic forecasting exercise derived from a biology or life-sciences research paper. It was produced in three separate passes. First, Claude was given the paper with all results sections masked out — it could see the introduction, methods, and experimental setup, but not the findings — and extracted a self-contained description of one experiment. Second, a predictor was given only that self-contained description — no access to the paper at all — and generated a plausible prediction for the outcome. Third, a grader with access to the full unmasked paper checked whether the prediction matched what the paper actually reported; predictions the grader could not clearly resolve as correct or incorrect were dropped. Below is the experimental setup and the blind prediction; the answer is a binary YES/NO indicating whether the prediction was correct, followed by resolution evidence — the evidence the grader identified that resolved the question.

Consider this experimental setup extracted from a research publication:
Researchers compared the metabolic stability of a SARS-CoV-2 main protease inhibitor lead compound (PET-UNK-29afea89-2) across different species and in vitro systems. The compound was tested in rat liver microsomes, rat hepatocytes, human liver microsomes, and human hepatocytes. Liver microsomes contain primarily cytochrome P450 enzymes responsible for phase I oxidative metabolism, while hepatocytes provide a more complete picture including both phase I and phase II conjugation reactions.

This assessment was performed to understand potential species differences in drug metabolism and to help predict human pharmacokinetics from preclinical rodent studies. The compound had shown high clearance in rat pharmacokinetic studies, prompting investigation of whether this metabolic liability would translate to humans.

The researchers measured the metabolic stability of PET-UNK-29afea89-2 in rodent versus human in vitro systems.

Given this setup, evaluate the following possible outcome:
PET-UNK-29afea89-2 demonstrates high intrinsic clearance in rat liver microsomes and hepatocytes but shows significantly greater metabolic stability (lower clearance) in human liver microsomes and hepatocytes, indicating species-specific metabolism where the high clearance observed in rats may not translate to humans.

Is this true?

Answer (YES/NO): YES